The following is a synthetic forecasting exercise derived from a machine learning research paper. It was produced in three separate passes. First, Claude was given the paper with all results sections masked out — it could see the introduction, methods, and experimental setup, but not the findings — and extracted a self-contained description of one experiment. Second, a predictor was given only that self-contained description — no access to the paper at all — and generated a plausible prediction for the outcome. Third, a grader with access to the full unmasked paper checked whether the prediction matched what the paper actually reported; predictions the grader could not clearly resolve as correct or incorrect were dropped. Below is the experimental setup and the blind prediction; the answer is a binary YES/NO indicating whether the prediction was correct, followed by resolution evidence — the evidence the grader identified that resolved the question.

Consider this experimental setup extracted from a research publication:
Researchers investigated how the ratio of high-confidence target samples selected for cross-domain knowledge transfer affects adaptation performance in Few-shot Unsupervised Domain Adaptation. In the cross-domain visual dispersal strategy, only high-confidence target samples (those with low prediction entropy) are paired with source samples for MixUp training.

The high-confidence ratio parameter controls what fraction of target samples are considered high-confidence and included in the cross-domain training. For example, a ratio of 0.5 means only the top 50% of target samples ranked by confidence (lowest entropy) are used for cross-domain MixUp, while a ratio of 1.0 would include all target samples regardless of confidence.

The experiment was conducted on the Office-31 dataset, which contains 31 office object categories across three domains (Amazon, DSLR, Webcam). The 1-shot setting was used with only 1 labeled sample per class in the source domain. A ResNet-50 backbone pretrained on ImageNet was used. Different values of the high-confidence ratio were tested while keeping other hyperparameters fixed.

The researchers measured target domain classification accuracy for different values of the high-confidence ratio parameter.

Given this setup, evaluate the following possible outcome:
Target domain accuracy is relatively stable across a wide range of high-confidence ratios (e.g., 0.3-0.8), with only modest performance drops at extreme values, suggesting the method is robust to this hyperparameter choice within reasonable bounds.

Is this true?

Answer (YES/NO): YES